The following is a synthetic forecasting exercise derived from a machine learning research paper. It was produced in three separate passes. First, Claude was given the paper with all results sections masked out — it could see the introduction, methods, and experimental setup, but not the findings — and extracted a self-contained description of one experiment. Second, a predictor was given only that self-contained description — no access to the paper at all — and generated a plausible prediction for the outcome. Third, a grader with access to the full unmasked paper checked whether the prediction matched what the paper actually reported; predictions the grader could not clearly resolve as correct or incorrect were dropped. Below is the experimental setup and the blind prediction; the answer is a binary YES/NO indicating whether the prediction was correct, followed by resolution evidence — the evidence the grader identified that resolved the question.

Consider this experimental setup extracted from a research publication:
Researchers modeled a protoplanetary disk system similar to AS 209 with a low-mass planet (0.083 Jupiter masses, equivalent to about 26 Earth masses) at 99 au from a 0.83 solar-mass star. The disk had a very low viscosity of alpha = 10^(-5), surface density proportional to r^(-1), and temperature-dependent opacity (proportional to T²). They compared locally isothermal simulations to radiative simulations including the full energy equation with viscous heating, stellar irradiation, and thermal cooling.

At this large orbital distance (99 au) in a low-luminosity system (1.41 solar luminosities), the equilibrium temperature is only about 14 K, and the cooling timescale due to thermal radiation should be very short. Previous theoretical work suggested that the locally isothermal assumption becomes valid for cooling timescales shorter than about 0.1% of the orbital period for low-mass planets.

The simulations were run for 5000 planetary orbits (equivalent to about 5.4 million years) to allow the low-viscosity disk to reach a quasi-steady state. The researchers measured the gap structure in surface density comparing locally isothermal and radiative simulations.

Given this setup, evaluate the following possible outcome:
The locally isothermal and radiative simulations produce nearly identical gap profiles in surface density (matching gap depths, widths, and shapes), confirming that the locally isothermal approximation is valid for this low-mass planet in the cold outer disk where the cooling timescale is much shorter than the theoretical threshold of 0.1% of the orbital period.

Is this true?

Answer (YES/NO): NO